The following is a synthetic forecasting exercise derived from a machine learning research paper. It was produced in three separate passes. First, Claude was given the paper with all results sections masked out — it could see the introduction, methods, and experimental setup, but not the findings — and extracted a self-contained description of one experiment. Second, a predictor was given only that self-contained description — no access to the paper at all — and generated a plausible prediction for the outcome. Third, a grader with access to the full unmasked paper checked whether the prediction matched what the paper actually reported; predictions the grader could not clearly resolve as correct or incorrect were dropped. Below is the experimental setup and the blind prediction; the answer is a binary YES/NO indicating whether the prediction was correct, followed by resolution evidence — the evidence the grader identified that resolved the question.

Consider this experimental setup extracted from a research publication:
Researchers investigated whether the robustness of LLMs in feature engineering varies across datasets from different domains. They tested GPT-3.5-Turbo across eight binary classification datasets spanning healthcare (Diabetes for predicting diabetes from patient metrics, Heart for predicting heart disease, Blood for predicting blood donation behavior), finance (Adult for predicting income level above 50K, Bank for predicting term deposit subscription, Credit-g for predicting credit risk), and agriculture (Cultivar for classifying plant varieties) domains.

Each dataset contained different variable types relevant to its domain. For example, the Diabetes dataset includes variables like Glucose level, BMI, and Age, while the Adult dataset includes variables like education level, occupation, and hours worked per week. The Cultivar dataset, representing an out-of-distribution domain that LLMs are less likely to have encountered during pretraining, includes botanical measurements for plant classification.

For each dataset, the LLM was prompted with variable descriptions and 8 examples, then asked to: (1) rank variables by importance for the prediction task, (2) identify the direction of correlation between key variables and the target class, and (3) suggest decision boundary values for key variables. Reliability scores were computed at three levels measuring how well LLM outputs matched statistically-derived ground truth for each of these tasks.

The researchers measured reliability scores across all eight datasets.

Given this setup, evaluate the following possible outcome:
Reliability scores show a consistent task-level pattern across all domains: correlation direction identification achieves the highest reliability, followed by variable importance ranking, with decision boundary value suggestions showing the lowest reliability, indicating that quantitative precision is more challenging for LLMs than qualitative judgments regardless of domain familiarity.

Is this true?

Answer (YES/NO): NO